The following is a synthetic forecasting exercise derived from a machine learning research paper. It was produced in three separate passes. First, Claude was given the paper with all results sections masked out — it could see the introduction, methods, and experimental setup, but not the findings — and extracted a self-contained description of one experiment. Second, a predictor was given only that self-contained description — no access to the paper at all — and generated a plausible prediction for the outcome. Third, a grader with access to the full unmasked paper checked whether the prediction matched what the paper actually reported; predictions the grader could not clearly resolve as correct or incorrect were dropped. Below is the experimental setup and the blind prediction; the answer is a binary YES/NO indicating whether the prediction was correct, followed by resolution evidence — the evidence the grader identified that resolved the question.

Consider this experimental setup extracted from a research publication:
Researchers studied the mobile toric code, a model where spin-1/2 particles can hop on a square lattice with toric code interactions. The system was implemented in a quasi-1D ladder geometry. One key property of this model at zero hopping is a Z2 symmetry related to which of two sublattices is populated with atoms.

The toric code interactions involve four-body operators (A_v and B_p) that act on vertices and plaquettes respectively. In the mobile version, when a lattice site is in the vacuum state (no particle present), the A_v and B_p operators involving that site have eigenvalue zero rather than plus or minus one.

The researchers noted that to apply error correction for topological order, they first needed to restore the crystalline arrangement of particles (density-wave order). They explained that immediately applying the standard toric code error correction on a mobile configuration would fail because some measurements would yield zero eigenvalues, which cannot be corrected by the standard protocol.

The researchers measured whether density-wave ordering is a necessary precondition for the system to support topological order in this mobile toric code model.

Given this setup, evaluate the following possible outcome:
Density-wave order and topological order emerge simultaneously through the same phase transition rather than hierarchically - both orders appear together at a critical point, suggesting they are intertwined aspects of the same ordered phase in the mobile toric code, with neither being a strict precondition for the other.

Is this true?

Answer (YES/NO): NO